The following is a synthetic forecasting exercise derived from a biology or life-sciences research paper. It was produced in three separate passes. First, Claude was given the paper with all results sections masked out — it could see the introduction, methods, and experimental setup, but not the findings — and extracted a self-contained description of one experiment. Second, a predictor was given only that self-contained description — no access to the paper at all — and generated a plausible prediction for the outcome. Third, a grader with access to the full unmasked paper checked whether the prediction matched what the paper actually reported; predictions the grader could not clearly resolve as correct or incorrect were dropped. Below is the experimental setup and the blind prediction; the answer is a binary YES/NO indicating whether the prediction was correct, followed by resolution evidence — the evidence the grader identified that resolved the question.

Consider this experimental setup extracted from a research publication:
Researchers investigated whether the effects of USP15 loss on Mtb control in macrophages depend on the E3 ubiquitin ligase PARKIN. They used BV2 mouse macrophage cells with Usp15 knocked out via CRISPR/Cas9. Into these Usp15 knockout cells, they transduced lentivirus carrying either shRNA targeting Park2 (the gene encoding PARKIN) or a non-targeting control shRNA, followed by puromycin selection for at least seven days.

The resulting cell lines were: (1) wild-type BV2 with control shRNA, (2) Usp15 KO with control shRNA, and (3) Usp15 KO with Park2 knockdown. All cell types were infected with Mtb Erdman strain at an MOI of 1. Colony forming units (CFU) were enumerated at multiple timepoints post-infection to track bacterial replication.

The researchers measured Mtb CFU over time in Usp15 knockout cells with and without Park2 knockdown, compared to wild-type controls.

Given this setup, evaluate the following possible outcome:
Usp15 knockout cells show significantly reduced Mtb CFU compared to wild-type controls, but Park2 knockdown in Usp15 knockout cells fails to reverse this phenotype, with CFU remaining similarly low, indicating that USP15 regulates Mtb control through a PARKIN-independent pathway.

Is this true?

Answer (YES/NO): NO